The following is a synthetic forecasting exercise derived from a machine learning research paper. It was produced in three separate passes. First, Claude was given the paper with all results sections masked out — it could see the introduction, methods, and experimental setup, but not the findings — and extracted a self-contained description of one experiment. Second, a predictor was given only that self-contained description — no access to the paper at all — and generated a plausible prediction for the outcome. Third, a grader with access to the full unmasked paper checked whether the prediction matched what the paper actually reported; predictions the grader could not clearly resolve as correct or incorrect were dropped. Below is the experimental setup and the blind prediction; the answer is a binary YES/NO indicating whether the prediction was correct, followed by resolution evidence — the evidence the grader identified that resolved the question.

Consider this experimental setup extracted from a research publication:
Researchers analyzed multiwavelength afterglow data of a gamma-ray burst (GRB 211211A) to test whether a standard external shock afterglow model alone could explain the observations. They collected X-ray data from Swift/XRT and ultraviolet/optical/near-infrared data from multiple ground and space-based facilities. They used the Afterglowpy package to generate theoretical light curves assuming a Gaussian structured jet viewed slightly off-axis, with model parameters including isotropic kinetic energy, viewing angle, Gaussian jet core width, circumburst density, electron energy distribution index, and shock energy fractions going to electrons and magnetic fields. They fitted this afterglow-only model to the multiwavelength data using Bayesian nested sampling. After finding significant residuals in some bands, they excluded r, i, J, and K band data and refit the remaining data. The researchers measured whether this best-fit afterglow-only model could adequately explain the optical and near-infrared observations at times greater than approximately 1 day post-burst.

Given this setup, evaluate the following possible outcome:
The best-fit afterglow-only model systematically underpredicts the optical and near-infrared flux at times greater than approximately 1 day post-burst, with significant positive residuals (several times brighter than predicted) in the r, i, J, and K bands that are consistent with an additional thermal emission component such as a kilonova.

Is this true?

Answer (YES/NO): YES